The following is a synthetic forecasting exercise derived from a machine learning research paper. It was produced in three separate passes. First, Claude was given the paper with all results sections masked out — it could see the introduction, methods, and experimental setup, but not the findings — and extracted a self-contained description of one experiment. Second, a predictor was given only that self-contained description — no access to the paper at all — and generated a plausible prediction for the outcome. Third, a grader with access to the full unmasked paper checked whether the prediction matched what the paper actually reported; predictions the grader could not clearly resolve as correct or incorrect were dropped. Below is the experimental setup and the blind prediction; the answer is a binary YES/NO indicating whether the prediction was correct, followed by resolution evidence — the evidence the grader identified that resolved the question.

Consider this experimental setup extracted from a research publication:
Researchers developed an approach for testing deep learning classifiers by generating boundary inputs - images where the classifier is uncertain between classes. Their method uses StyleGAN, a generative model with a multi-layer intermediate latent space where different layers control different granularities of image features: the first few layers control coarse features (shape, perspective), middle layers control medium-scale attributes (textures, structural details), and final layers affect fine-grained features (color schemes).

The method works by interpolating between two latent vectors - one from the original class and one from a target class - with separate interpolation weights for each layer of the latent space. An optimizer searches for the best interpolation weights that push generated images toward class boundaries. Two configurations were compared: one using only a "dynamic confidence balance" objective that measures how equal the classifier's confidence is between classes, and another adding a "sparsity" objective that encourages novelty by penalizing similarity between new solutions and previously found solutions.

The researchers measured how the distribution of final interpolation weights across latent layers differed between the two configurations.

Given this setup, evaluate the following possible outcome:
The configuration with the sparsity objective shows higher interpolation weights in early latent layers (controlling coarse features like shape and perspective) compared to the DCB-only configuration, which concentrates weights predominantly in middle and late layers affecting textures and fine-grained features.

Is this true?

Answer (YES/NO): NO